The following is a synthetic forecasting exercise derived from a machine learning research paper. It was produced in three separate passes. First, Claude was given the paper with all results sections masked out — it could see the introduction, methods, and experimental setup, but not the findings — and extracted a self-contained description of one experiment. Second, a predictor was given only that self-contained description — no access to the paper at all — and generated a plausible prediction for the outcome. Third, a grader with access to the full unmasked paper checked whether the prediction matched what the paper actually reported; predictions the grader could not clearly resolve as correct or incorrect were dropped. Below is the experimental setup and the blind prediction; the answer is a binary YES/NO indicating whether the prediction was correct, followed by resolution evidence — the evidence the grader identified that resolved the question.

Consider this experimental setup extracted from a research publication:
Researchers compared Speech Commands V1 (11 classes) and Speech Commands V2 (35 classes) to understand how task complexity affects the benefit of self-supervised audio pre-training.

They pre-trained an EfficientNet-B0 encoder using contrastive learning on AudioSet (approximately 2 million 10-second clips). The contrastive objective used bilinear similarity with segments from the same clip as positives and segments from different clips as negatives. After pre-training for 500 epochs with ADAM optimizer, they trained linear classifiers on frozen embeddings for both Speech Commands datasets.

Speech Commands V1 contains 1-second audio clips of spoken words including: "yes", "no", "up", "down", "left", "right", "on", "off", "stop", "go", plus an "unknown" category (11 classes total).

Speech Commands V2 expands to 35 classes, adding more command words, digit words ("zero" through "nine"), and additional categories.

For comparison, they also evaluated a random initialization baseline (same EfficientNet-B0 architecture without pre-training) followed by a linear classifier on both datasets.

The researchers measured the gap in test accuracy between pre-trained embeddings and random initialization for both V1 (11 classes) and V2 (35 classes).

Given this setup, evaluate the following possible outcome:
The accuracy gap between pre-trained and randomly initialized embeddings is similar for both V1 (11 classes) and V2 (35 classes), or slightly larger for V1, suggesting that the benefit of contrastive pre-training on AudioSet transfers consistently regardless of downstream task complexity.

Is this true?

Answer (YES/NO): NO